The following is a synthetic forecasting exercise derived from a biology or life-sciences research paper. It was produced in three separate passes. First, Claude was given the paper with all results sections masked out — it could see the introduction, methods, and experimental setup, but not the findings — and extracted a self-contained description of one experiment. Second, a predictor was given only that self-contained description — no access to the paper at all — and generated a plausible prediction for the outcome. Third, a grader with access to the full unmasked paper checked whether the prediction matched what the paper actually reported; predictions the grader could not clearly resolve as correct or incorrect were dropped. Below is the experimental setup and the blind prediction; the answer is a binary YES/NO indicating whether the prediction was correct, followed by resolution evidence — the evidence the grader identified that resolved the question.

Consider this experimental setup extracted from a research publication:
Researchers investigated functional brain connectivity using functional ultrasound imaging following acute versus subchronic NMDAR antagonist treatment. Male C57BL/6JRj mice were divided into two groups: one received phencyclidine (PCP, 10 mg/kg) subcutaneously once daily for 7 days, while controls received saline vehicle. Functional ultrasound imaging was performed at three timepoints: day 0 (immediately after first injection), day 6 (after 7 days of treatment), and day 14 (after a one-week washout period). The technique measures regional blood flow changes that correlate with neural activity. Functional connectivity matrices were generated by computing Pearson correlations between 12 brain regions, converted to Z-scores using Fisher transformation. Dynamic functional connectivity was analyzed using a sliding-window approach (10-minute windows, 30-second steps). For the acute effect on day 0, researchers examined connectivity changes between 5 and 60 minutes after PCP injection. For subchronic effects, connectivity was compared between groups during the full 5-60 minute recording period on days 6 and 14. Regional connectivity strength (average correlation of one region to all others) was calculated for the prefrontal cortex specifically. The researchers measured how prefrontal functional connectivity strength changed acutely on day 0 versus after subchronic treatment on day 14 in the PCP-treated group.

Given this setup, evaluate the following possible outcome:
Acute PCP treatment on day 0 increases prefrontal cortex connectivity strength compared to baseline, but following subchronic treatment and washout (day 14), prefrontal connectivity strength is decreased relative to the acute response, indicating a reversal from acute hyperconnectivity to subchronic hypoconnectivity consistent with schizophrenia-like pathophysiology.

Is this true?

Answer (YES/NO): YES